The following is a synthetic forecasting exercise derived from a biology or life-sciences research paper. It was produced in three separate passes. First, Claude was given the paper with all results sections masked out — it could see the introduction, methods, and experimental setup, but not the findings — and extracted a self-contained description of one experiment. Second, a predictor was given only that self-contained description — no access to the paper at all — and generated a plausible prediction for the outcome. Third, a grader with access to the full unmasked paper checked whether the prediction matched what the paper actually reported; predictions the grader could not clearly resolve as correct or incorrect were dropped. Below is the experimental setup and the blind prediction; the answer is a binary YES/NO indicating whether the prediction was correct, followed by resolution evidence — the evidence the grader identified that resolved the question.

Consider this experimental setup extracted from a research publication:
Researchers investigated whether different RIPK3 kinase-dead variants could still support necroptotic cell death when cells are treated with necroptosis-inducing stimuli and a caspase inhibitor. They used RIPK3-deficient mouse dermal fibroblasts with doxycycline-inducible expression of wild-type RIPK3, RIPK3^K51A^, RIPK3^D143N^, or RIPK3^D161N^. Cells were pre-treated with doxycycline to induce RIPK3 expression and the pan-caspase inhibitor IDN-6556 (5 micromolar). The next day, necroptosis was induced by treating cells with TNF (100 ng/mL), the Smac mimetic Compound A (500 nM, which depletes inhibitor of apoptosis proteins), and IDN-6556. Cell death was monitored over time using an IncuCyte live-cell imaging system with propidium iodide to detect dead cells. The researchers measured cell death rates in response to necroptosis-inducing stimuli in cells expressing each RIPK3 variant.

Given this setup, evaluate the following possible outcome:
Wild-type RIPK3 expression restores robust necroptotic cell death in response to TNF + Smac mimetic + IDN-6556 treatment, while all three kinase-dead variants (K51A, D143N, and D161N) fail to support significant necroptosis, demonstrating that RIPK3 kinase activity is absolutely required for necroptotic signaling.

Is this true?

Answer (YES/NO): YES